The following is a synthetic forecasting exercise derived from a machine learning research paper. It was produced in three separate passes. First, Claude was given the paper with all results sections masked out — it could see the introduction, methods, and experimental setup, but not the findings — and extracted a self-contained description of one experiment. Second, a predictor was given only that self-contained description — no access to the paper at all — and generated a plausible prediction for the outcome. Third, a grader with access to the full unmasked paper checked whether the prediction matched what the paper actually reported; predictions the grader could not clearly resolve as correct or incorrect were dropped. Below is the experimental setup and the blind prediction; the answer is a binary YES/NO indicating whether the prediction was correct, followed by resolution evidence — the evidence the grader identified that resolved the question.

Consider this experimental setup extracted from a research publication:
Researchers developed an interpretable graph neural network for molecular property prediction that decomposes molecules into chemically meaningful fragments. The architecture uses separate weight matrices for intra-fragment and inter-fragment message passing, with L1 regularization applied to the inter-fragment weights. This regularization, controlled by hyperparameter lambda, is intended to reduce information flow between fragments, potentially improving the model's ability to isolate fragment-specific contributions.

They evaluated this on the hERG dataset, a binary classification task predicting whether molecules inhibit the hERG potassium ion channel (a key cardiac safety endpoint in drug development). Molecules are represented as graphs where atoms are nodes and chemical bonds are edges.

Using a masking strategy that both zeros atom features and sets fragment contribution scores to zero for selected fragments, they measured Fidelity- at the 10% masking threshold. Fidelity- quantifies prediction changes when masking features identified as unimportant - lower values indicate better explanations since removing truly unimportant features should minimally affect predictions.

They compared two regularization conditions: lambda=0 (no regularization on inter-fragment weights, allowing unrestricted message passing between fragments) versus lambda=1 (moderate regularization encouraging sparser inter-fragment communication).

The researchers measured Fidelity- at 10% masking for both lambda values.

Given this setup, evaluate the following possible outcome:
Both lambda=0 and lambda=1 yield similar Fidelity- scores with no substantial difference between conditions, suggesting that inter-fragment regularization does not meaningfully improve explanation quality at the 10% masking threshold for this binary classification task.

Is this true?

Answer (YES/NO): NO